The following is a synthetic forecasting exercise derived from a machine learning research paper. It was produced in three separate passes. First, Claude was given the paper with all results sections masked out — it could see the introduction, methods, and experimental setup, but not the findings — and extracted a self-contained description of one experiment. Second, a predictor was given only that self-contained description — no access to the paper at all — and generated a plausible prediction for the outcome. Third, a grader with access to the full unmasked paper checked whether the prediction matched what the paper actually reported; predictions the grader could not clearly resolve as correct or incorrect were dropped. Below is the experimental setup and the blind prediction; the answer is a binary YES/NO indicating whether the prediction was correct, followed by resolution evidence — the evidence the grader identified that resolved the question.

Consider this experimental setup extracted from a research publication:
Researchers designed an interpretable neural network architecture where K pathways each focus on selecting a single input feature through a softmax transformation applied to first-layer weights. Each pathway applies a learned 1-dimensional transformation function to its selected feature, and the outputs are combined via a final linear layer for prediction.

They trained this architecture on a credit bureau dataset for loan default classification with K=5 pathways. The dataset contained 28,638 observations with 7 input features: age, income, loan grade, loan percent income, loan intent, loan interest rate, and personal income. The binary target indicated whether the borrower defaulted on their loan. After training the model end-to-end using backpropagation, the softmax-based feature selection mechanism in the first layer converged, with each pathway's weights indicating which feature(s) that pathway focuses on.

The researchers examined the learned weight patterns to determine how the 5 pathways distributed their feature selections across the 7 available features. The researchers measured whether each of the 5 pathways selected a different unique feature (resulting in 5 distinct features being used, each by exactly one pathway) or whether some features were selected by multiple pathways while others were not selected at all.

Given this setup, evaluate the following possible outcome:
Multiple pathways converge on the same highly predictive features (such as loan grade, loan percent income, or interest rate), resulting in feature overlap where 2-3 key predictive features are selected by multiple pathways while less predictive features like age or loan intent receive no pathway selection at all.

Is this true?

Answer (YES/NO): NO